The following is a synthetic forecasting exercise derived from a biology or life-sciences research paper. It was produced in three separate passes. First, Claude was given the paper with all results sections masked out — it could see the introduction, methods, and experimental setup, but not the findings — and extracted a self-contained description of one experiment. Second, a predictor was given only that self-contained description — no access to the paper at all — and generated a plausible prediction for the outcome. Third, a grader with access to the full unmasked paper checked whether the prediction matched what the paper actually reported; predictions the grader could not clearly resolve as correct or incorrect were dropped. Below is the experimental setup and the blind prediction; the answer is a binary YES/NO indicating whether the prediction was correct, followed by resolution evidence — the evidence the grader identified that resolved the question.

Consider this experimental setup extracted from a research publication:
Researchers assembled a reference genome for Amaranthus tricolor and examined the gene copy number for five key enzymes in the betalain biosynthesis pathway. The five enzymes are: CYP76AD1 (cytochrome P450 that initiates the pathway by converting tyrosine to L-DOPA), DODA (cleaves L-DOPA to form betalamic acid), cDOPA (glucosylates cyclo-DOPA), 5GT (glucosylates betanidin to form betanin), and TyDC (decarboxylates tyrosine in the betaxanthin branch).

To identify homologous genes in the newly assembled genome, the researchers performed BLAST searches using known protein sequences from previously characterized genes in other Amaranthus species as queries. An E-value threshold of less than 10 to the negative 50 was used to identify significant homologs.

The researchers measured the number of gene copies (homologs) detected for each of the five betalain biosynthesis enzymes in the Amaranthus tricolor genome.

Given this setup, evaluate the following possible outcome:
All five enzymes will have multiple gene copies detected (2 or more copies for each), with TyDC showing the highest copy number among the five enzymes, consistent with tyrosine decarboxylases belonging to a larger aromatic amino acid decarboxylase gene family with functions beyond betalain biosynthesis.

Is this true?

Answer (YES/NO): NO